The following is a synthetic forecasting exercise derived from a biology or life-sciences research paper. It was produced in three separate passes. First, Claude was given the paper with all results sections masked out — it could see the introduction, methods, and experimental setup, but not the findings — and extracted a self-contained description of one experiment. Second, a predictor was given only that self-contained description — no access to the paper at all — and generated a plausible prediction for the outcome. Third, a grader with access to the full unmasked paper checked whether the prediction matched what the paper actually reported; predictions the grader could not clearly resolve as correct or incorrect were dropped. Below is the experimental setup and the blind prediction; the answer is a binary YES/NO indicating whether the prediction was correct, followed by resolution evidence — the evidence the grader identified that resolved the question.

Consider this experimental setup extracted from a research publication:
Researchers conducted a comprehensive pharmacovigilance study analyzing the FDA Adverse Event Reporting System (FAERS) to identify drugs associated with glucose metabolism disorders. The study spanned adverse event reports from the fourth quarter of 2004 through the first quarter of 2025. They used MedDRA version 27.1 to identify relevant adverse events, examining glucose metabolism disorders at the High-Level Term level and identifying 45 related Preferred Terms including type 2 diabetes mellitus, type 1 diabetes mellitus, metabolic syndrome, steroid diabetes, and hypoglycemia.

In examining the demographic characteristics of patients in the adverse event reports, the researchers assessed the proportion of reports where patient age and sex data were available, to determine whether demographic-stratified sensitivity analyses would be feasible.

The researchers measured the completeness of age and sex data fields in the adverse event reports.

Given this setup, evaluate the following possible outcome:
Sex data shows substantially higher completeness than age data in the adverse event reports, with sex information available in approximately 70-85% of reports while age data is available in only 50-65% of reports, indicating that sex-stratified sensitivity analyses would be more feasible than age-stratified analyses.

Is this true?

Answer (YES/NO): NO